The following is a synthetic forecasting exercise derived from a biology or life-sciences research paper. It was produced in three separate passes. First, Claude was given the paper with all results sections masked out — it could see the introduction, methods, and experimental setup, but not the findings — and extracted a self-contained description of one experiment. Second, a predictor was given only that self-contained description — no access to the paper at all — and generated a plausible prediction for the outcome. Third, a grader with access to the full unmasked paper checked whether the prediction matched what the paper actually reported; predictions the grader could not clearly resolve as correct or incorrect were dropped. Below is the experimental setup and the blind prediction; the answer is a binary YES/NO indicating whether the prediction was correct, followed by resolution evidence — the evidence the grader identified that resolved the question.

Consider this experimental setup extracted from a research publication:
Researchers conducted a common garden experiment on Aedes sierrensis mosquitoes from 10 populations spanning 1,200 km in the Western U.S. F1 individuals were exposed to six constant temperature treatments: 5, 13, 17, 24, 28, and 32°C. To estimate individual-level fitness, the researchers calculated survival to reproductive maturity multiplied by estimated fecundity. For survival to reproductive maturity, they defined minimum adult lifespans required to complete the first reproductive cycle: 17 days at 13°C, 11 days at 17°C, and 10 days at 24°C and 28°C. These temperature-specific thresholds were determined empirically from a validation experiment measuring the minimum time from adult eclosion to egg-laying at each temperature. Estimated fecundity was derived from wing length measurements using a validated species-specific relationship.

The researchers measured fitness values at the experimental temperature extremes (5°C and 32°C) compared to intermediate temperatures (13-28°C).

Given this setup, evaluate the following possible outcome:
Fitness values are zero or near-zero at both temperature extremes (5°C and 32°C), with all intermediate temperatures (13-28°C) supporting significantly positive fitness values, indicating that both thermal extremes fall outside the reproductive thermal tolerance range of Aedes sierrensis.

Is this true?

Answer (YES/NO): YES